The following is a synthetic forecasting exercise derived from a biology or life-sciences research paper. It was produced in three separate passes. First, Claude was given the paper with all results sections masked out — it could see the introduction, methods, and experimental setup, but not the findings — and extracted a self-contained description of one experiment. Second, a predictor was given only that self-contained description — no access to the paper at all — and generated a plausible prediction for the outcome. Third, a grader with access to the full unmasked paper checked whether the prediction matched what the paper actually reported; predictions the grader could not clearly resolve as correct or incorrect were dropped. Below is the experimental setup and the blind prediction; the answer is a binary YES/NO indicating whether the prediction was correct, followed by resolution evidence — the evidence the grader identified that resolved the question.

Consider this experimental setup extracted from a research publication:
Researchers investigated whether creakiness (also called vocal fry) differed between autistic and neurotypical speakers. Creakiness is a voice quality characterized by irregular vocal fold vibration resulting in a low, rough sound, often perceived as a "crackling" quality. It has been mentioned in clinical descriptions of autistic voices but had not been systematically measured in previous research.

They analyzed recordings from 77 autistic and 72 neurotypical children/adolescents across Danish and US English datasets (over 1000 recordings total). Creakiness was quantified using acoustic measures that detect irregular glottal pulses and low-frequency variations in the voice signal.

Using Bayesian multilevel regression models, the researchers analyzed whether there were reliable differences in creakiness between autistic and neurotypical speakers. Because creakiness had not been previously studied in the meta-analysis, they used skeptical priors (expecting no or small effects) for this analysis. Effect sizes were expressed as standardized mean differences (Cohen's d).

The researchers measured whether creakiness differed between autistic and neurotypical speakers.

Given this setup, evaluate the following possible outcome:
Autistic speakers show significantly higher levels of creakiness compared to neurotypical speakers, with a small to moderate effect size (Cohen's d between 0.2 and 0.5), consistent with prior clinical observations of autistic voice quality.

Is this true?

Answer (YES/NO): NO